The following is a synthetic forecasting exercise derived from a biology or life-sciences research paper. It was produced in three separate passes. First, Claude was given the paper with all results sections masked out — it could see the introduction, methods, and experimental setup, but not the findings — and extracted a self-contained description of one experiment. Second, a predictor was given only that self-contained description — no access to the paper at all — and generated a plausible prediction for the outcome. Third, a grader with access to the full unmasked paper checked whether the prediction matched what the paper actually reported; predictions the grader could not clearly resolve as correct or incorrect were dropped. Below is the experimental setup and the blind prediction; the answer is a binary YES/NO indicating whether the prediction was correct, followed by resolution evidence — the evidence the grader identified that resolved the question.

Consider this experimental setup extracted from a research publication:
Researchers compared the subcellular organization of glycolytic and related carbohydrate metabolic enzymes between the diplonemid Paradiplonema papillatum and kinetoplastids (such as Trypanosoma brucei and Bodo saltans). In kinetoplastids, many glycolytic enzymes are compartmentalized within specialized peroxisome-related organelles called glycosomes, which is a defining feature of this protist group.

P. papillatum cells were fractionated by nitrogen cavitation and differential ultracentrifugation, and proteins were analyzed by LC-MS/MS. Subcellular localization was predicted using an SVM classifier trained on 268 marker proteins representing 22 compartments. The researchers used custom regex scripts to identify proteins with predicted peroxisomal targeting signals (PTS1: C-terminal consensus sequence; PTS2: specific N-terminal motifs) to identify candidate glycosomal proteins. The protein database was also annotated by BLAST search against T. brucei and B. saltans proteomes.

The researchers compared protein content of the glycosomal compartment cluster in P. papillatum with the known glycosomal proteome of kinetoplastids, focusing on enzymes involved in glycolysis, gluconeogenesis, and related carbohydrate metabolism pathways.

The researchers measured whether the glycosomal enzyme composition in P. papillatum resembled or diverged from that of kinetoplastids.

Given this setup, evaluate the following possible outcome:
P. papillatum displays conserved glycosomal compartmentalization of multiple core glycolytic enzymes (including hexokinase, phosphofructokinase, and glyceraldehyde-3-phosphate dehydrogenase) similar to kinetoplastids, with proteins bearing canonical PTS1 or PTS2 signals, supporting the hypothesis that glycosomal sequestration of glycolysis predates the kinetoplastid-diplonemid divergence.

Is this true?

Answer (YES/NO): NO